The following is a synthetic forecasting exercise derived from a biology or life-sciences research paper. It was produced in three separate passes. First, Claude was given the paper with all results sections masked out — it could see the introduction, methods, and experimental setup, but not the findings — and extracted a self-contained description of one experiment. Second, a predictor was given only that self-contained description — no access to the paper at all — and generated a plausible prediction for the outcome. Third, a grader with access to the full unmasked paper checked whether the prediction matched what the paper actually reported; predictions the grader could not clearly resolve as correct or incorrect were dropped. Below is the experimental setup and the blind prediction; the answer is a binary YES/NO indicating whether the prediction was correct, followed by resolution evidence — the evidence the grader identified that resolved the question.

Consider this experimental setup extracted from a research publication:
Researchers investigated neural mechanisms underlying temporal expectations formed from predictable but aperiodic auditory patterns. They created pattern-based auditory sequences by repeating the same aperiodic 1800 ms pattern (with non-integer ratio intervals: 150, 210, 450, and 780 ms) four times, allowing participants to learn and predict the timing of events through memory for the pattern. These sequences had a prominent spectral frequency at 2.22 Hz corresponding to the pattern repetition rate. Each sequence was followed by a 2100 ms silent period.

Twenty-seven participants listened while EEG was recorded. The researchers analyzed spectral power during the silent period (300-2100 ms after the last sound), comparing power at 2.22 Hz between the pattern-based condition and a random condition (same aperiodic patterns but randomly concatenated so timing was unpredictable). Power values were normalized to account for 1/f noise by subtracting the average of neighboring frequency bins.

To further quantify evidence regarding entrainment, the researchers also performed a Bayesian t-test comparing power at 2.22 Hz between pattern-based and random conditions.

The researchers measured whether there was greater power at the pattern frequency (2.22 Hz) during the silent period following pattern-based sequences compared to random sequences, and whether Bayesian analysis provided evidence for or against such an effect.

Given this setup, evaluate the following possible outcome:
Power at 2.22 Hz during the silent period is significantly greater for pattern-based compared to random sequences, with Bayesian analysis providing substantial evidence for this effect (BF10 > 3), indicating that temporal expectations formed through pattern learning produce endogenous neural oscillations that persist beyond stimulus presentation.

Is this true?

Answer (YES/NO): NO